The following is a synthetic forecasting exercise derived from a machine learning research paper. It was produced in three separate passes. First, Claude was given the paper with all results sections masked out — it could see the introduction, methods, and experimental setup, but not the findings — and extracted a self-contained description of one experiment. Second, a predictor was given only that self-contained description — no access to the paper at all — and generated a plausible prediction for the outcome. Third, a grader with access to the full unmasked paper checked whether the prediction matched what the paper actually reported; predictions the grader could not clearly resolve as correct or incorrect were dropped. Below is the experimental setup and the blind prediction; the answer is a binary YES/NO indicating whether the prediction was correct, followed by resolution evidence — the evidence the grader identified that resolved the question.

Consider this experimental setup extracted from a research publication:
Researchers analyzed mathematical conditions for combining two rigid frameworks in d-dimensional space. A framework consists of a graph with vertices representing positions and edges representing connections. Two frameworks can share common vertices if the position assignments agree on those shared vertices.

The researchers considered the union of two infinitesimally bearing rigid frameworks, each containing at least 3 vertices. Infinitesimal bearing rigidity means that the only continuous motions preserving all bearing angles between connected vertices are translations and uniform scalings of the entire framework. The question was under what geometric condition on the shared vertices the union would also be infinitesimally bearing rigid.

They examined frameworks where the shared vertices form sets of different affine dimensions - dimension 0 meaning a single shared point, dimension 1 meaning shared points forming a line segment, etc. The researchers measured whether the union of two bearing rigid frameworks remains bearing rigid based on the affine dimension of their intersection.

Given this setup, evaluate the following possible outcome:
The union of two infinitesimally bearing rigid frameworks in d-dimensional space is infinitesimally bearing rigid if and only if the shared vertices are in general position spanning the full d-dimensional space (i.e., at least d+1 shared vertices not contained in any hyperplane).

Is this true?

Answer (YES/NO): NO